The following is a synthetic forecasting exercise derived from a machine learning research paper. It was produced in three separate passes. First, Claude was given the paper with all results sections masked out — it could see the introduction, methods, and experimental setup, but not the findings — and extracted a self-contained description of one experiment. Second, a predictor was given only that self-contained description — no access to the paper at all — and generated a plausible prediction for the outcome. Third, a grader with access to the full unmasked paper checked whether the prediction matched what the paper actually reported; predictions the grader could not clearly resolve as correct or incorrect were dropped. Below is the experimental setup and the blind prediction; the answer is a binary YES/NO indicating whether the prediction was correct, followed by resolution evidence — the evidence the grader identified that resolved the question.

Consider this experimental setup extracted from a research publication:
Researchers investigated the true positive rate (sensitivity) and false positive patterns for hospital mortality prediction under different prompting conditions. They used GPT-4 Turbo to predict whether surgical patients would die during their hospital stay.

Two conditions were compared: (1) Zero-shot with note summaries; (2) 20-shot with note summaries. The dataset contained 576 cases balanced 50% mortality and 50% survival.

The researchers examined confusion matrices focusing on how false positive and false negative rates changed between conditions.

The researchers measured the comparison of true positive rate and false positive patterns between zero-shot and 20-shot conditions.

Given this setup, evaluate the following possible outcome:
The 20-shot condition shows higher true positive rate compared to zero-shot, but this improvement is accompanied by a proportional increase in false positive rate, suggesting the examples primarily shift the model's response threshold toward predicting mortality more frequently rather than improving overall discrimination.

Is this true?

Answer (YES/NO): NO